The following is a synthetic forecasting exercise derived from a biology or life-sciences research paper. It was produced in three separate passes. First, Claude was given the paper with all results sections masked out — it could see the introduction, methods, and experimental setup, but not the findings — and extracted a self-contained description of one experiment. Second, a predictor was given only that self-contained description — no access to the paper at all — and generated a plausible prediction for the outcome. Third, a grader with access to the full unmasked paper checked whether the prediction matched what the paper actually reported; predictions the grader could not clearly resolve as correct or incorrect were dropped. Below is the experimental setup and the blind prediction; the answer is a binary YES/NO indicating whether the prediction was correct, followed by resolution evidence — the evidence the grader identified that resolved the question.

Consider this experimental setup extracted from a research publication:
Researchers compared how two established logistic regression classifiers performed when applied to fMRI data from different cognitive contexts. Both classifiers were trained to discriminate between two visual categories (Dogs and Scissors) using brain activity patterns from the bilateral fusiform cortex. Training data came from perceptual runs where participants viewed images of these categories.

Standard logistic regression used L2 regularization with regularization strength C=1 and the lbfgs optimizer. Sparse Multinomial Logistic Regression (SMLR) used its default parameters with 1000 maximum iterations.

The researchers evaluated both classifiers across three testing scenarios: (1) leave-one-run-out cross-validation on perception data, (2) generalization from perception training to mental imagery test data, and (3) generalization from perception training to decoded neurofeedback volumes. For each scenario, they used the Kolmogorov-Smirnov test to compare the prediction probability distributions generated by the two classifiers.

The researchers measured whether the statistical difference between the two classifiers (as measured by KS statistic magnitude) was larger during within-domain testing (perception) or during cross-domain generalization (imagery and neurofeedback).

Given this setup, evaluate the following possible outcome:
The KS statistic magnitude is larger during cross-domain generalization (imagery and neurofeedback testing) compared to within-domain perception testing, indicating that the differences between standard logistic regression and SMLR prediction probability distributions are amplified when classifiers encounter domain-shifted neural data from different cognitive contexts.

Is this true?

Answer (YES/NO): NO